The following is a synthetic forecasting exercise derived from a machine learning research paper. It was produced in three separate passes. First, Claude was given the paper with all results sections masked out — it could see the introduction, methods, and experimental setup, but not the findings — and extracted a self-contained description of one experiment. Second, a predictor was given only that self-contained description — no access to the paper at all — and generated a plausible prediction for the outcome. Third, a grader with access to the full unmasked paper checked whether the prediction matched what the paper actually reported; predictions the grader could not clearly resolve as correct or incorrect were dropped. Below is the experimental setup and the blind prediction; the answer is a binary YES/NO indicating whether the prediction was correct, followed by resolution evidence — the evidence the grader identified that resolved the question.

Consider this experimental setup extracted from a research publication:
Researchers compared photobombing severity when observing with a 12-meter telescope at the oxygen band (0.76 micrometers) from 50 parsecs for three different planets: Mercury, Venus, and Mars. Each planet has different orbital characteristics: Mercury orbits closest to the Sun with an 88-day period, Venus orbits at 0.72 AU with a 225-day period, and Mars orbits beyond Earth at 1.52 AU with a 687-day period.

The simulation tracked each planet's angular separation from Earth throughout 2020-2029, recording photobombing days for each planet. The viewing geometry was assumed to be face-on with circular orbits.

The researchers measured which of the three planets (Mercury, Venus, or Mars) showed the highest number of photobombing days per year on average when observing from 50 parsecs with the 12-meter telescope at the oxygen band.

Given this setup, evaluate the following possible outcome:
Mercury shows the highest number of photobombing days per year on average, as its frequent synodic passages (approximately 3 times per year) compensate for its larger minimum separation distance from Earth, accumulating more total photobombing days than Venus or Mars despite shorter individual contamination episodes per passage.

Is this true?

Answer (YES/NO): NO